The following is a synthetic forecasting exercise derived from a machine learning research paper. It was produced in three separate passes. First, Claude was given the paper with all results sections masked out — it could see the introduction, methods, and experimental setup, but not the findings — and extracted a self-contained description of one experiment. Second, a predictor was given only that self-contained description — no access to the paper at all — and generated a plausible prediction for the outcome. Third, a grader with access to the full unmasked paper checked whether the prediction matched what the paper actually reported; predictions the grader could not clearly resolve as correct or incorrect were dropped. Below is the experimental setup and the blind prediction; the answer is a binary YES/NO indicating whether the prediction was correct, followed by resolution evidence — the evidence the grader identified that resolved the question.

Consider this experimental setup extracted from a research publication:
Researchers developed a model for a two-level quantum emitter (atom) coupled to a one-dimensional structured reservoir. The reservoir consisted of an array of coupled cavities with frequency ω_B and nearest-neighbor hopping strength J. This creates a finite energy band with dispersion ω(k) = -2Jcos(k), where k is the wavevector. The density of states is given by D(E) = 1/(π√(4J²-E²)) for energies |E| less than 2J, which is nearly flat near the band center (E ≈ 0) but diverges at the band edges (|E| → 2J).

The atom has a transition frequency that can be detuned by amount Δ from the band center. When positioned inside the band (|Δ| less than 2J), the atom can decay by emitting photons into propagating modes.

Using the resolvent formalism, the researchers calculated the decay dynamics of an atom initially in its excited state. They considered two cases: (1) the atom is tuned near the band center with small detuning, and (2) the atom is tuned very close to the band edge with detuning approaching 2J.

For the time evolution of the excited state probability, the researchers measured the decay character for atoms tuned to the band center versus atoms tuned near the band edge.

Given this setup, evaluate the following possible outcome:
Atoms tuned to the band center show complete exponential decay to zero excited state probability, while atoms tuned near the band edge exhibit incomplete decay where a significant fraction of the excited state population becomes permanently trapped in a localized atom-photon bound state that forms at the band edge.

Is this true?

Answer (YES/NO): YES